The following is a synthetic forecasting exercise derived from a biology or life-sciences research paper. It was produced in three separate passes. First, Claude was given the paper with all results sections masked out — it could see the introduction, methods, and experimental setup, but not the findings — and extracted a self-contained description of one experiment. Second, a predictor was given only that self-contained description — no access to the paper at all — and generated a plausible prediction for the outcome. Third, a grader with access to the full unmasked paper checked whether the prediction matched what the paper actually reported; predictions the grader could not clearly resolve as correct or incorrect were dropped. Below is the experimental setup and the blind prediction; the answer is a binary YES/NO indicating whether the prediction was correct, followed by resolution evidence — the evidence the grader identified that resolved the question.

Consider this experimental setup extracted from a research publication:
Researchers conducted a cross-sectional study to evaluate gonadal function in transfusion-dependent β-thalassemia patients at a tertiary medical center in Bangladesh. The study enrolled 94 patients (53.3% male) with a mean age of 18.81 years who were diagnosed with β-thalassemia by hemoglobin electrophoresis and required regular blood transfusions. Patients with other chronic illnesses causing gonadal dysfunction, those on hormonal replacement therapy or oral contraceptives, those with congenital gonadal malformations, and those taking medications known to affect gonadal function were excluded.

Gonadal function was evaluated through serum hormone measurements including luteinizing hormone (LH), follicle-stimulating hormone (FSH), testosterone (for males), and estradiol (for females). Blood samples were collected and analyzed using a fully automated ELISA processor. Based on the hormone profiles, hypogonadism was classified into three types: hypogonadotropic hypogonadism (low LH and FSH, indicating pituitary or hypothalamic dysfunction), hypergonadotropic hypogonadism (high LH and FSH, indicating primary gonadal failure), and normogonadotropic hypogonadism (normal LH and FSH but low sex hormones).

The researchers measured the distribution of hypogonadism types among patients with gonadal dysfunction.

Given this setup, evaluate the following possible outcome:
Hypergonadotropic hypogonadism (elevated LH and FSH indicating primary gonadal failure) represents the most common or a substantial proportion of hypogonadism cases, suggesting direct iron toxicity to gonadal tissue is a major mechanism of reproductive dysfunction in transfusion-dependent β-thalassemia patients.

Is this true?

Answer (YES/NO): NO